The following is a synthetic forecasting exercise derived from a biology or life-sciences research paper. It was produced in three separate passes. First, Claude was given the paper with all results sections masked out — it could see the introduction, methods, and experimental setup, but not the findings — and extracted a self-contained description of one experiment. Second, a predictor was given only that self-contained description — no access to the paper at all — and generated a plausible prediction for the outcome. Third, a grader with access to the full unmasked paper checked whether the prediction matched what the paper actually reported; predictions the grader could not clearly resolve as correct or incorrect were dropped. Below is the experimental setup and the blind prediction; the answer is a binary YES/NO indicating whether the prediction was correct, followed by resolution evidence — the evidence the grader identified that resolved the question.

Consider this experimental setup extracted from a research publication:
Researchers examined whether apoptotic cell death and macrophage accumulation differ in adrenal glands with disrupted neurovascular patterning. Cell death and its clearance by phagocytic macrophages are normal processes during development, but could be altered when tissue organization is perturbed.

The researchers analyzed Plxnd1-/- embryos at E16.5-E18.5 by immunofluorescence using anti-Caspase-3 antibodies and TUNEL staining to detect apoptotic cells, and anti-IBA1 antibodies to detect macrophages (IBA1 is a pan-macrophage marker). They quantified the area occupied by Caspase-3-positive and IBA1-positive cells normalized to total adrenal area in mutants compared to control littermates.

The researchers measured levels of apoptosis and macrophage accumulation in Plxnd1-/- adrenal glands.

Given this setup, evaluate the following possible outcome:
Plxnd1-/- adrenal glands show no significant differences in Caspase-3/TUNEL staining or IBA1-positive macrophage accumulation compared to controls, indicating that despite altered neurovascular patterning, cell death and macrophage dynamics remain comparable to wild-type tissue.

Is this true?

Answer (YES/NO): NO